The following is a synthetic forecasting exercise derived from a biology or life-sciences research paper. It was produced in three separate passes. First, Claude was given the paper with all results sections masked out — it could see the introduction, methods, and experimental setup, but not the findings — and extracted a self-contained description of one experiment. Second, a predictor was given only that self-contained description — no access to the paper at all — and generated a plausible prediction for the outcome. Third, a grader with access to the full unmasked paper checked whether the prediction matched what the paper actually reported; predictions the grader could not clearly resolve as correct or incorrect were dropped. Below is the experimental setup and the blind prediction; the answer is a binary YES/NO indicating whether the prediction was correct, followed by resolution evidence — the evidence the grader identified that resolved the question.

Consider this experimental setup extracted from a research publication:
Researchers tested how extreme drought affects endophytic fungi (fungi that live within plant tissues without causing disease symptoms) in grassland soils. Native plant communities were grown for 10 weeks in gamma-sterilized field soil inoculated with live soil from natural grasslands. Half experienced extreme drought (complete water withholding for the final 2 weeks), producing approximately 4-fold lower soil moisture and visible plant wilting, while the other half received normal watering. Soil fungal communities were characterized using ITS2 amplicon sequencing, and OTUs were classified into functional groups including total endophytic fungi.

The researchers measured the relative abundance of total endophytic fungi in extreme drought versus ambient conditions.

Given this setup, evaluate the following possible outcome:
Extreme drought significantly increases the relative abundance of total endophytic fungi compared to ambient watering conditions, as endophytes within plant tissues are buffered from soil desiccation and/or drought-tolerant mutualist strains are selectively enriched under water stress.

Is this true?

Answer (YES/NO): NO